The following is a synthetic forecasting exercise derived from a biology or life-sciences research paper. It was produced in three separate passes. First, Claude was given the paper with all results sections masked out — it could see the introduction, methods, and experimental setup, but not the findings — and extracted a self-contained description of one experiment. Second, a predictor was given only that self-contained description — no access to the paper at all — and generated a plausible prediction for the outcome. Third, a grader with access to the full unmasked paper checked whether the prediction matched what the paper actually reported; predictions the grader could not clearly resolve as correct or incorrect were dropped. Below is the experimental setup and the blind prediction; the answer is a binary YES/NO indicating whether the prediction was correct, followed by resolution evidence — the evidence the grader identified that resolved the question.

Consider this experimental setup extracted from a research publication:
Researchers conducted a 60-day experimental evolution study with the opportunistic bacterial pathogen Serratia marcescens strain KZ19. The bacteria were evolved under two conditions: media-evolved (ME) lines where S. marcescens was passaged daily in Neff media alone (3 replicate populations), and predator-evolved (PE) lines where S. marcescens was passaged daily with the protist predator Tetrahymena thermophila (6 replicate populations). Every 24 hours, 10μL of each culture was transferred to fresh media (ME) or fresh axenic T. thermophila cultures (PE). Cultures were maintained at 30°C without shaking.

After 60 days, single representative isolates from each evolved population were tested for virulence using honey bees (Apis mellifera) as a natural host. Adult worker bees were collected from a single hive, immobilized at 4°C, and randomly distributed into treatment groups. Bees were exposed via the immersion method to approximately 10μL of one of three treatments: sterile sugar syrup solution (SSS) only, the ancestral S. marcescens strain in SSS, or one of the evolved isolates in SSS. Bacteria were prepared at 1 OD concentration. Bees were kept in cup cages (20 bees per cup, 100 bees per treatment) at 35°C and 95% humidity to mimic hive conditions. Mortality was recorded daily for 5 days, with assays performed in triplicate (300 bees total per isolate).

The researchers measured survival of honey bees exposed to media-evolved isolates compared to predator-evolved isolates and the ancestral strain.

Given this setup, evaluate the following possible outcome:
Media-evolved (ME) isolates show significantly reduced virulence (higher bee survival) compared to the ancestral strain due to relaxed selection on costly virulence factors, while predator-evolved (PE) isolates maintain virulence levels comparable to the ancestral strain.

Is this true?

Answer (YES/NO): YES